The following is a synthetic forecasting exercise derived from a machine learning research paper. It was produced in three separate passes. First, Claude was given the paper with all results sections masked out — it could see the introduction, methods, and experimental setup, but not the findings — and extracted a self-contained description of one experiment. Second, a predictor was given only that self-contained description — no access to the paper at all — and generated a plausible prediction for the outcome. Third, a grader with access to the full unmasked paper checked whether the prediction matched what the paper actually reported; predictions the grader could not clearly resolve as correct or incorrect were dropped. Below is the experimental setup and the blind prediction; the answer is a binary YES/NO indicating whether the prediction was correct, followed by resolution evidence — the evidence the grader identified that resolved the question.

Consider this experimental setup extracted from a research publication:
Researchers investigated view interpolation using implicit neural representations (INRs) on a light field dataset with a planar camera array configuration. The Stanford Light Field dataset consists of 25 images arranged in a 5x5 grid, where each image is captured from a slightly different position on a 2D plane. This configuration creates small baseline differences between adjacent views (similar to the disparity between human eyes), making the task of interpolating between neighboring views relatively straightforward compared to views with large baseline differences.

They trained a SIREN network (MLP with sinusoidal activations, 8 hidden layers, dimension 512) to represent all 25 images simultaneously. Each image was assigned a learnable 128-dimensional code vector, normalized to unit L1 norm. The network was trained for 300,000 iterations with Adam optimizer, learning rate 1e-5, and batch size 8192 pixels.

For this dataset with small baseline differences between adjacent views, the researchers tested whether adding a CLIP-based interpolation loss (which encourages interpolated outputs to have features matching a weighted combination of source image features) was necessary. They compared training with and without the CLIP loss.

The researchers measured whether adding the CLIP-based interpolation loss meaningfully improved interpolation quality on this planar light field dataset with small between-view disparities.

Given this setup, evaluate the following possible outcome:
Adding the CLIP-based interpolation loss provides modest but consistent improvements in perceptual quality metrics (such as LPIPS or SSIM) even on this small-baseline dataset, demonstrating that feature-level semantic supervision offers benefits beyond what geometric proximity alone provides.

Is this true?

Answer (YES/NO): NO